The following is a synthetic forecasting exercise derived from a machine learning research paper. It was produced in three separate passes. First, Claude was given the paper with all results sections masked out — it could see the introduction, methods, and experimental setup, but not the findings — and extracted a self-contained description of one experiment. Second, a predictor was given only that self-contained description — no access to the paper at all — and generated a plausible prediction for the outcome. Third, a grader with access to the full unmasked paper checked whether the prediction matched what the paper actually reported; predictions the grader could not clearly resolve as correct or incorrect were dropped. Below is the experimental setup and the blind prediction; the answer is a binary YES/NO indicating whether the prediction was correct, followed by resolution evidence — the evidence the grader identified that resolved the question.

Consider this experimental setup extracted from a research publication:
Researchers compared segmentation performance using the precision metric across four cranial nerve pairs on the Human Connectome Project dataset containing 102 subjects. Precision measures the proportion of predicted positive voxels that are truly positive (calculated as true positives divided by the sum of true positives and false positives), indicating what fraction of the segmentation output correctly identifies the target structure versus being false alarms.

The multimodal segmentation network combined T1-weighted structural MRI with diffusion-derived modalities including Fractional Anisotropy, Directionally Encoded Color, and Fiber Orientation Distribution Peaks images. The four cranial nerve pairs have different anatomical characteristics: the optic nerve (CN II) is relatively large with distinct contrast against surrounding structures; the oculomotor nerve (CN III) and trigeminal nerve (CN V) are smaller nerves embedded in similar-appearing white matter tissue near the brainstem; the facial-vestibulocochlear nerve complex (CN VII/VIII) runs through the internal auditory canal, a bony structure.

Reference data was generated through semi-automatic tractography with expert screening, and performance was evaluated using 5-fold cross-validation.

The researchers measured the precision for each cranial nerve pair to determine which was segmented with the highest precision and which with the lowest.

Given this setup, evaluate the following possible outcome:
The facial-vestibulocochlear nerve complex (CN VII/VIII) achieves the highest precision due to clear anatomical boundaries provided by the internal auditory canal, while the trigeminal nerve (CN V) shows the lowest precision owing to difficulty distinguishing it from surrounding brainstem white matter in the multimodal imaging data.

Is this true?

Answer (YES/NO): NO